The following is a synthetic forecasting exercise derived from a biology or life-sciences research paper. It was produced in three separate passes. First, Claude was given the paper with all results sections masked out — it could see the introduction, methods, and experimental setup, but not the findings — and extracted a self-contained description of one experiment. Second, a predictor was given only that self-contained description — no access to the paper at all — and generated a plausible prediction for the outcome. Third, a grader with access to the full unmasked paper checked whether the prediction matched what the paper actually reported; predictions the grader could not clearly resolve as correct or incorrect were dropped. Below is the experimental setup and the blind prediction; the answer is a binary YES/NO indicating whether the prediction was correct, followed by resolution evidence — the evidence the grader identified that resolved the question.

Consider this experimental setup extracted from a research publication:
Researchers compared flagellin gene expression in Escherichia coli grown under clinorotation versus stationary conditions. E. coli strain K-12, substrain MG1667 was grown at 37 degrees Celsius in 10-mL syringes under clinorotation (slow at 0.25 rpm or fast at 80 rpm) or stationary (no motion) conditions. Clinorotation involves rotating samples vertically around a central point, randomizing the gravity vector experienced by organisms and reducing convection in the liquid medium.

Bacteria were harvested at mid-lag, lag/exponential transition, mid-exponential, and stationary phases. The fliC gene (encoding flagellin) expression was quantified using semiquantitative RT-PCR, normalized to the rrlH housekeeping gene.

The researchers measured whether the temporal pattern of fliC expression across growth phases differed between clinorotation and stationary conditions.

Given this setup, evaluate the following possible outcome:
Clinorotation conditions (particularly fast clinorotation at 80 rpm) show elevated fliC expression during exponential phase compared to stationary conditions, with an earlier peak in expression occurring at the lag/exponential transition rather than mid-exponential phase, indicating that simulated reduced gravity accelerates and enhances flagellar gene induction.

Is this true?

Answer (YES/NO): NO